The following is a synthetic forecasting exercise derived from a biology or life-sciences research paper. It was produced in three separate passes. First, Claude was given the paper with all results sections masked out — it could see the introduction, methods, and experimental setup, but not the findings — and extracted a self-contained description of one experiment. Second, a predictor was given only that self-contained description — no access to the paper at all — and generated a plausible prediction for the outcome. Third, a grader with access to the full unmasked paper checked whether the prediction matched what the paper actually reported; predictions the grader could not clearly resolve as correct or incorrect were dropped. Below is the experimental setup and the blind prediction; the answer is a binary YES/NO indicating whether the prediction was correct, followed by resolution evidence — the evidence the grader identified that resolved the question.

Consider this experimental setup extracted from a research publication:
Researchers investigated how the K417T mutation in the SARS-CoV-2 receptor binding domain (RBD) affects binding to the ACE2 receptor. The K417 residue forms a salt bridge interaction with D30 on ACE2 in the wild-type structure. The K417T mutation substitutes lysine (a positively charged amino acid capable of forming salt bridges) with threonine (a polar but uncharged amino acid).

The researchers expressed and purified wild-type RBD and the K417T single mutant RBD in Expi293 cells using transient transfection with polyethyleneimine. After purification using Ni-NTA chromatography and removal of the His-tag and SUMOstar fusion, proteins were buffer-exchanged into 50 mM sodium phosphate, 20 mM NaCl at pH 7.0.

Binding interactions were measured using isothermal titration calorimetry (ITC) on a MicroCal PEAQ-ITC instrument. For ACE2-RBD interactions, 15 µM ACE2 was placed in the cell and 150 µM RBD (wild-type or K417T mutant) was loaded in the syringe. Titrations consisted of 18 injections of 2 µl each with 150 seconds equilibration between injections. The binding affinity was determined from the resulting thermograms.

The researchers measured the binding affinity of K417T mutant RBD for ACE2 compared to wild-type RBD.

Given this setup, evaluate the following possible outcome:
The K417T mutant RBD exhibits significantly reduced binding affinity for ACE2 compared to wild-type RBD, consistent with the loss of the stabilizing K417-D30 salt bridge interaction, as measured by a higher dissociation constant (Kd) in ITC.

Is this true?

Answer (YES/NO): YES